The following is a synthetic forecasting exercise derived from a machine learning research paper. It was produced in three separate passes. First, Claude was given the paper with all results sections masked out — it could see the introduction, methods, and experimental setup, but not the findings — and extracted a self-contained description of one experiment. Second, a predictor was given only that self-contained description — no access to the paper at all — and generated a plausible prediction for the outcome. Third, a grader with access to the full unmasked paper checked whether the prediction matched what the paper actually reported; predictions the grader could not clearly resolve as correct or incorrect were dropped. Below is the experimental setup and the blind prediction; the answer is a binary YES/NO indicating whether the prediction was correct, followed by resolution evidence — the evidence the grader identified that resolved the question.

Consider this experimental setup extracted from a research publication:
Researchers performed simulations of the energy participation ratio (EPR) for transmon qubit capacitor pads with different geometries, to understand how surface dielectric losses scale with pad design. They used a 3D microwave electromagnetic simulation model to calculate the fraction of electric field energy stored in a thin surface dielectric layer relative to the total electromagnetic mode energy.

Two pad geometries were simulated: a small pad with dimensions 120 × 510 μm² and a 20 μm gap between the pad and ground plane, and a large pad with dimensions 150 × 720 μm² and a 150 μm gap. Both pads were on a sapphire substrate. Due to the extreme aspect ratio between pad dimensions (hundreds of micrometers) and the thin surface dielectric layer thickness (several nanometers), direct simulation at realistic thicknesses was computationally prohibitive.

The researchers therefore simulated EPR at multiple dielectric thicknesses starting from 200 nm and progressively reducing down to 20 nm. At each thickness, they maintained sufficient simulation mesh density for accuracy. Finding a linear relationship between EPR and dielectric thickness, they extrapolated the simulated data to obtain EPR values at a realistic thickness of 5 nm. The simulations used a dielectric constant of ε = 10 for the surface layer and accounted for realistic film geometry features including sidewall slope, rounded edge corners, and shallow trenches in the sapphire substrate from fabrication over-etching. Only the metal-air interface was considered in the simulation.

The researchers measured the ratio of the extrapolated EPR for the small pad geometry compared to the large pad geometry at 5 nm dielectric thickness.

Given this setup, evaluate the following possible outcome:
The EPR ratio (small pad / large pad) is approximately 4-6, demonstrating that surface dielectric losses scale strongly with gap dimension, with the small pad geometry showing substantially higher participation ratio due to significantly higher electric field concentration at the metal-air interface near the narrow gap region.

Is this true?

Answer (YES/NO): NO